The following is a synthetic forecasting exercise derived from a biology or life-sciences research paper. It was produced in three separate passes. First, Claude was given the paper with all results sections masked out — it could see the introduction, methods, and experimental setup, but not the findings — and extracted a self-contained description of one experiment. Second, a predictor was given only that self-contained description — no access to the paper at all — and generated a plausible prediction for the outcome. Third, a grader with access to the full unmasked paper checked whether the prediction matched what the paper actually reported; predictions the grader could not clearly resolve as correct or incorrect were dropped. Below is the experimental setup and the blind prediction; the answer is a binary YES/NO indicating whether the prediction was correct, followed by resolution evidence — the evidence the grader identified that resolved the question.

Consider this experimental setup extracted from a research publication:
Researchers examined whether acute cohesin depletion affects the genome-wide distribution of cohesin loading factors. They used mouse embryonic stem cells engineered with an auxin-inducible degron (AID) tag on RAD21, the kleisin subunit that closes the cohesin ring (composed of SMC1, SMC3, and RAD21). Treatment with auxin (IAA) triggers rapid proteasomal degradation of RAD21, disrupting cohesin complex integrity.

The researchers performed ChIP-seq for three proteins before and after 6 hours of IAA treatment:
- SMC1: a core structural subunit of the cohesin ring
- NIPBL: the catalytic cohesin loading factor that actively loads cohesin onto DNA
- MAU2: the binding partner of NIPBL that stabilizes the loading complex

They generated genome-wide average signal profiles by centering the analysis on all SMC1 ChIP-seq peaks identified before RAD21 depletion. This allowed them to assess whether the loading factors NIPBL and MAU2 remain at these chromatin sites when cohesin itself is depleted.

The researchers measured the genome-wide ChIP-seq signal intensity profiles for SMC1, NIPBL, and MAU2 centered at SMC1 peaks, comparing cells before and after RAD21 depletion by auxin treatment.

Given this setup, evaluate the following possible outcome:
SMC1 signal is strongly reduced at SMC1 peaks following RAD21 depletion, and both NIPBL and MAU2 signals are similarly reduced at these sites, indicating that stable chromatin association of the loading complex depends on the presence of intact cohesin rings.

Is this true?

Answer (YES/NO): YES